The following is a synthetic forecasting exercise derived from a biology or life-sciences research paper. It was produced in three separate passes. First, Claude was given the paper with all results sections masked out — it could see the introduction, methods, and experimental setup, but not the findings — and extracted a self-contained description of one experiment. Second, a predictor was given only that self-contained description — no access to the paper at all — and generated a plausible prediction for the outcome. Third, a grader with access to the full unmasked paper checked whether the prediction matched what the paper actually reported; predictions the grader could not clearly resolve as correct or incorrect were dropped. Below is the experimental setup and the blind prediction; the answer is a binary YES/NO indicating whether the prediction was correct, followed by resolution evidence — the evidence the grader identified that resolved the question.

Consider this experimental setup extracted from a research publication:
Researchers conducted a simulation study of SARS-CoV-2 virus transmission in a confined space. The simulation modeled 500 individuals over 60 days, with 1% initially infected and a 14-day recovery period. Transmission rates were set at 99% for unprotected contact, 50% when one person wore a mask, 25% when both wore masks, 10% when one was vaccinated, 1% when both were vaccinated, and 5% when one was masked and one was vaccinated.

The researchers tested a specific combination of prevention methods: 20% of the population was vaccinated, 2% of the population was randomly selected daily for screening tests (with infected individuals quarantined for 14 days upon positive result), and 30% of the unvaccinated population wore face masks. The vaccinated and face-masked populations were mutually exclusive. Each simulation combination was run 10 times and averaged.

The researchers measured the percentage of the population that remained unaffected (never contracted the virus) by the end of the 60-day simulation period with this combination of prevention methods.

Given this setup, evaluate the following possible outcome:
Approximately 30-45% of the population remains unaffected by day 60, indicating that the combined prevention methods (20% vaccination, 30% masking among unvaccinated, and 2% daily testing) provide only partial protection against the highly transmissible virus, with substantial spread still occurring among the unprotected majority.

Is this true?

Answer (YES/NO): YES